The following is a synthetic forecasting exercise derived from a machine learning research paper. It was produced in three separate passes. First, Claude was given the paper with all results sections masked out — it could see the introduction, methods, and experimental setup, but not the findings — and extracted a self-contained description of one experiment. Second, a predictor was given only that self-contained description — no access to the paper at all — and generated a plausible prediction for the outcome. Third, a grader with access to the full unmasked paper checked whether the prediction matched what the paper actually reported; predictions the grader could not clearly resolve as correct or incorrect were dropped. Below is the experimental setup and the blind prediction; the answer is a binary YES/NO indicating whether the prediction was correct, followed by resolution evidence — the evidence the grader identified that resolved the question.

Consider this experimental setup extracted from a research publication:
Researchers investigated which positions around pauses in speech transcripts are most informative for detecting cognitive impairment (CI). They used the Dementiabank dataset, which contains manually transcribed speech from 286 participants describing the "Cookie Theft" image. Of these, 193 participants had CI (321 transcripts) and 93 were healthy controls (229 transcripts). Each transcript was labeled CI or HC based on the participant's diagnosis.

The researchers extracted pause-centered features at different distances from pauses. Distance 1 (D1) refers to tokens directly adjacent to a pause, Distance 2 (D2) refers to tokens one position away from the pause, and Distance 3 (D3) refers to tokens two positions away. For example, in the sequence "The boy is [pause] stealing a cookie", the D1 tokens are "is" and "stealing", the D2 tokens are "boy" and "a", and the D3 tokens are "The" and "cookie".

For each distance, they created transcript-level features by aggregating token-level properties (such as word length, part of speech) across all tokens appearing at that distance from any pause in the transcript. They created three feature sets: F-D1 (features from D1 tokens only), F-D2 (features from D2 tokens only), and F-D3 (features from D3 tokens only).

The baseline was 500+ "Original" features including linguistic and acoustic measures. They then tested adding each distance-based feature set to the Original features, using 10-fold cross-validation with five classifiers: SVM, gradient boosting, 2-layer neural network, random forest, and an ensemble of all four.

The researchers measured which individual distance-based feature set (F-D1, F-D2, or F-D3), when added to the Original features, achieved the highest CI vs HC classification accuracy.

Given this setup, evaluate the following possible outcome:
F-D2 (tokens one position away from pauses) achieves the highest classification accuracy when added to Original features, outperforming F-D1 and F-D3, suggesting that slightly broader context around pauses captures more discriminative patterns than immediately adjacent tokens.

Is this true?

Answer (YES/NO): YES